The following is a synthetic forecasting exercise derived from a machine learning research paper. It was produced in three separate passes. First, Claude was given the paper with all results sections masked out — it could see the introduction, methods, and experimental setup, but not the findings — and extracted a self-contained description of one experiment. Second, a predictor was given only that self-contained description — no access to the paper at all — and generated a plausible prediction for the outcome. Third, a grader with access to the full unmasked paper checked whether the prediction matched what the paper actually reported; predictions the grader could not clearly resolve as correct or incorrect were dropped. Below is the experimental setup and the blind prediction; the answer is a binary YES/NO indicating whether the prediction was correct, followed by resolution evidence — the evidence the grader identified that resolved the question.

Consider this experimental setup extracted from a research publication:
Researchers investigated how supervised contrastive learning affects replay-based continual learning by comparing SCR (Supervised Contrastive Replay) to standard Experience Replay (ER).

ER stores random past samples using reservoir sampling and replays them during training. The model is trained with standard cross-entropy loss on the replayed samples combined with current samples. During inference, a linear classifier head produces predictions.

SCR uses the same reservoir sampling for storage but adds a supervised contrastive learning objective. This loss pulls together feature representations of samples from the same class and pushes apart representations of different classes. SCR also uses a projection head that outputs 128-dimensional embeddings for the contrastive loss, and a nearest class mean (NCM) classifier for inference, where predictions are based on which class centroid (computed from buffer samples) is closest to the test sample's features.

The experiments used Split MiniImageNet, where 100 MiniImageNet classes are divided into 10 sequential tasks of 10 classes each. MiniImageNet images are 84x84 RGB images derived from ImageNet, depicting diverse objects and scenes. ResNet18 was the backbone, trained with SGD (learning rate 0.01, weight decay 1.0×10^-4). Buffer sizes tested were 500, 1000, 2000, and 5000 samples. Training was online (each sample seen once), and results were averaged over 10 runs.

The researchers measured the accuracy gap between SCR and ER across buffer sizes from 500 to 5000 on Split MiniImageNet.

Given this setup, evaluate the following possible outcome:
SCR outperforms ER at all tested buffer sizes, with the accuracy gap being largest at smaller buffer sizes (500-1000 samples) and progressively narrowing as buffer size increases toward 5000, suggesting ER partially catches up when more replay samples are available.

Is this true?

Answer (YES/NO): NO